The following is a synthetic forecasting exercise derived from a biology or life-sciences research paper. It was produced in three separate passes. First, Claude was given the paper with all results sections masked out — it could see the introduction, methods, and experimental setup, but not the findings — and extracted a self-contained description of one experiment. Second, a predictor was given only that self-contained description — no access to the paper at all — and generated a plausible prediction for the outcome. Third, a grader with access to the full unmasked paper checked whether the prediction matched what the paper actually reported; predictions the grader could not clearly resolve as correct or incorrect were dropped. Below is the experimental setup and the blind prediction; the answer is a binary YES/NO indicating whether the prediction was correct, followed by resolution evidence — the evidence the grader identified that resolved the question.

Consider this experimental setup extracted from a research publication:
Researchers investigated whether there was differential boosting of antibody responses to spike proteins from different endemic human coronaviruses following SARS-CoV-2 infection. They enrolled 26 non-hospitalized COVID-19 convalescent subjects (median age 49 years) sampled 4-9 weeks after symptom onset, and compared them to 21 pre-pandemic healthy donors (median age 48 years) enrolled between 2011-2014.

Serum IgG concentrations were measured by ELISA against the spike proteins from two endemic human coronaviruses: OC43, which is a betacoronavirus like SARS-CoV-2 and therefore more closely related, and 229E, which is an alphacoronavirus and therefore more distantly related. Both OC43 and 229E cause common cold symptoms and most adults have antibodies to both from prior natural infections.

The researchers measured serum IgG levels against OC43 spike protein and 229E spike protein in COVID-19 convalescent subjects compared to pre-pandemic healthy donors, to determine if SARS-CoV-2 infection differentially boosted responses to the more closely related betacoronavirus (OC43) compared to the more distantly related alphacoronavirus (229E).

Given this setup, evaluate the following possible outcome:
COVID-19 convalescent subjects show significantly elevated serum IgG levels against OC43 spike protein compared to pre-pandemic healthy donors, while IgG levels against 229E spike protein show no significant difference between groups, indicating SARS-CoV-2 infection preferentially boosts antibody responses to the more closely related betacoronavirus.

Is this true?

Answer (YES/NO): YES